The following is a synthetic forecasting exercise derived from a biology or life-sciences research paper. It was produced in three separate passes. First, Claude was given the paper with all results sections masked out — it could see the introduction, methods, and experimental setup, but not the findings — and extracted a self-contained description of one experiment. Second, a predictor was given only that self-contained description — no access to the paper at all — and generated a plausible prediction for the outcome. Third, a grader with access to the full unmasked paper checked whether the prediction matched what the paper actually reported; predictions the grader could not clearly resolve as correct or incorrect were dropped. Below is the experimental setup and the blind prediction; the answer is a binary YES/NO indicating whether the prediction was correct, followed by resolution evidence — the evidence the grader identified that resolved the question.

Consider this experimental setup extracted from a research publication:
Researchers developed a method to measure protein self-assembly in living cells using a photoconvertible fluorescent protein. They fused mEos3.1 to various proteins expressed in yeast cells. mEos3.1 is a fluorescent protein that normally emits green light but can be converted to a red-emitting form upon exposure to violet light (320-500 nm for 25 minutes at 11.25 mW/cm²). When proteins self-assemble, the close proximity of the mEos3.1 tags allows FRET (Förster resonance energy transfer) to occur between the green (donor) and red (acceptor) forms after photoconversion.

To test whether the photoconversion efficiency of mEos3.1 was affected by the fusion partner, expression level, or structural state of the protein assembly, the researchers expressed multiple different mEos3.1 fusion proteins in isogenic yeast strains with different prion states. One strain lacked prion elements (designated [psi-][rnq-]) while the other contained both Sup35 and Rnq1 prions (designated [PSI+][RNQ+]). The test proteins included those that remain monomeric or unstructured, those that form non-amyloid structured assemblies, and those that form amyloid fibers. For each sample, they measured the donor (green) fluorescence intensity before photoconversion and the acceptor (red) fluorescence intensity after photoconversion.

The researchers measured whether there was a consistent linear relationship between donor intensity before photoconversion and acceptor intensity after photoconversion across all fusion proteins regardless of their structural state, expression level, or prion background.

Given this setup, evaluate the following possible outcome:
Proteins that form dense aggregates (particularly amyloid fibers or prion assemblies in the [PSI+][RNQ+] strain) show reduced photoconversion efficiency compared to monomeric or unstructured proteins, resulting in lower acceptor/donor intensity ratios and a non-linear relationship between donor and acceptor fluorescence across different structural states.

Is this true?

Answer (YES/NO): NO